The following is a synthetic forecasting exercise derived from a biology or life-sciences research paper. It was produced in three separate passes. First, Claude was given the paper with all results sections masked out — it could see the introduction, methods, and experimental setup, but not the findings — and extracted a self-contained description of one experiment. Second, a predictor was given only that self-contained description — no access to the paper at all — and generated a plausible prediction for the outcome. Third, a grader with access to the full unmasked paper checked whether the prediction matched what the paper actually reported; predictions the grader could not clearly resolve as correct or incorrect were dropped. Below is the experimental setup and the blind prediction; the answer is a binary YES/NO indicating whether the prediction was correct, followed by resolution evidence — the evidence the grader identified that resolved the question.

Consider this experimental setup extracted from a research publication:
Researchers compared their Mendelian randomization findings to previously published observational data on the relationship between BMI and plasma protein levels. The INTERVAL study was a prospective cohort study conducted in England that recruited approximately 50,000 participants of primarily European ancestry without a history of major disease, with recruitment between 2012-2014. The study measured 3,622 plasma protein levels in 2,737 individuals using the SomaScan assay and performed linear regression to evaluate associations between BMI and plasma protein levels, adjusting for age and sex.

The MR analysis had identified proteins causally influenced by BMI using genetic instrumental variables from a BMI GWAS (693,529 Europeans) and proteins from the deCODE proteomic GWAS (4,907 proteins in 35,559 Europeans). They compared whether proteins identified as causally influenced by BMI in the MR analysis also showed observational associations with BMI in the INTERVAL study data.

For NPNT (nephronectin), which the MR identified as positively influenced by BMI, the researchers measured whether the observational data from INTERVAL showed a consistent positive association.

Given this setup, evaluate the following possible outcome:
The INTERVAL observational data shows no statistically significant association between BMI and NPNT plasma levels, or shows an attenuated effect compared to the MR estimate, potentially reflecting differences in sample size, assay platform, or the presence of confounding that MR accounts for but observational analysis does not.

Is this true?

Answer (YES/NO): NO